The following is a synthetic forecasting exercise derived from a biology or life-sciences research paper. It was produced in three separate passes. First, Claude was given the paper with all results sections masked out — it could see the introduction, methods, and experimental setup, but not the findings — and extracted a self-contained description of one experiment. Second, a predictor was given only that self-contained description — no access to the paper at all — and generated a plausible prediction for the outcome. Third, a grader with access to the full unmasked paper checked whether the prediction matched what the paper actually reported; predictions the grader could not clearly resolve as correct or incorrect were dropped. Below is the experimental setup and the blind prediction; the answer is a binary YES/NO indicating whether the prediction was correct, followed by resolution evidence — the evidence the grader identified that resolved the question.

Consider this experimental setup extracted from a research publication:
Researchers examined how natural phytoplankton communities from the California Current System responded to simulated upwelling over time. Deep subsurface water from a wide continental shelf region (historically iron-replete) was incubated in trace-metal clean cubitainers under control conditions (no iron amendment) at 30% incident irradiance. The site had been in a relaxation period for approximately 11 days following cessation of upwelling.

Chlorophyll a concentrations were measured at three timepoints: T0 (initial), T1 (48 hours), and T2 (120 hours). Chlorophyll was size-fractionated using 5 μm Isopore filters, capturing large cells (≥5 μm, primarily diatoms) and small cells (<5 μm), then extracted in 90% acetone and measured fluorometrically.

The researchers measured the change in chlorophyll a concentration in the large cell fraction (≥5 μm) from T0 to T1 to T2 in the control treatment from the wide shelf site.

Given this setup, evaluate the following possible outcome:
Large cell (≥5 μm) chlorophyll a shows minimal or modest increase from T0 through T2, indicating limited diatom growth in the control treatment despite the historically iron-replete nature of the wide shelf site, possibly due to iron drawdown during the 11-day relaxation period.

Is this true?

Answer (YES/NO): NO